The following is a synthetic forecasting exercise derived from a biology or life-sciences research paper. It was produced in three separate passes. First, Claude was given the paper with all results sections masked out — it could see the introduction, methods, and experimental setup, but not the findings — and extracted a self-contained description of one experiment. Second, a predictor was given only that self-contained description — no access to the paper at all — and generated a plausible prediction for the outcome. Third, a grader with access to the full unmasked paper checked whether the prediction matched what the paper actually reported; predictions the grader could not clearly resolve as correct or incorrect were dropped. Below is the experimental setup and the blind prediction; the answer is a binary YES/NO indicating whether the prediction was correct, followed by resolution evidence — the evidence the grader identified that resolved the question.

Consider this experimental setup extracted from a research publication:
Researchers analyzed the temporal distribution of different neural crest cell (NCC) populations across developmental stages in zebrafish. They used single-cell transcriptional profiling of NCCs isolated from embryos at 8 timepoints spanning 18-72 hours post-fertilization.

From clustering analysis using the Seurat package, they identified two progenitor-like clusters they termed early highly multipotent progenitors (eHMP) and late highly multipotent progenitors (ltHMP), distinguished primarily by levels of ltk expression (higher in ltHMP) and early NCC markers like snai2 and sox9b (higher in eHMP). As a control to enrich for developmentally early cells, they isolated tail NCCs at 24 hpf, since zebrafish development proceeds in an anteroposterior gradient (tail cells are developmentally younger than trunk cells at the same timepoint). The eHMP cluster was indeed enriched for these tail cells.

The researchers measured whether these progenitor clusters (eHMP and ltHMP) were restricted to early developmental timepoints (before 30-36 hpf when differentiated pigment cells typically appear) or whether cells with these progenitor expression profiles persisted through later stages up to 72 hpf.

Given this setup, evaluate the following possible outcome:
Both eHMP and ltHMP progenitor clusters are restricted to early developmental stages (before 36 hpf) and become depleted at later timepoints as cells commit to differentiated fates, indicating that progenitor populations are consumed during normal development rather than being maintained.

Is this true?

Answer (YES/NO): NO